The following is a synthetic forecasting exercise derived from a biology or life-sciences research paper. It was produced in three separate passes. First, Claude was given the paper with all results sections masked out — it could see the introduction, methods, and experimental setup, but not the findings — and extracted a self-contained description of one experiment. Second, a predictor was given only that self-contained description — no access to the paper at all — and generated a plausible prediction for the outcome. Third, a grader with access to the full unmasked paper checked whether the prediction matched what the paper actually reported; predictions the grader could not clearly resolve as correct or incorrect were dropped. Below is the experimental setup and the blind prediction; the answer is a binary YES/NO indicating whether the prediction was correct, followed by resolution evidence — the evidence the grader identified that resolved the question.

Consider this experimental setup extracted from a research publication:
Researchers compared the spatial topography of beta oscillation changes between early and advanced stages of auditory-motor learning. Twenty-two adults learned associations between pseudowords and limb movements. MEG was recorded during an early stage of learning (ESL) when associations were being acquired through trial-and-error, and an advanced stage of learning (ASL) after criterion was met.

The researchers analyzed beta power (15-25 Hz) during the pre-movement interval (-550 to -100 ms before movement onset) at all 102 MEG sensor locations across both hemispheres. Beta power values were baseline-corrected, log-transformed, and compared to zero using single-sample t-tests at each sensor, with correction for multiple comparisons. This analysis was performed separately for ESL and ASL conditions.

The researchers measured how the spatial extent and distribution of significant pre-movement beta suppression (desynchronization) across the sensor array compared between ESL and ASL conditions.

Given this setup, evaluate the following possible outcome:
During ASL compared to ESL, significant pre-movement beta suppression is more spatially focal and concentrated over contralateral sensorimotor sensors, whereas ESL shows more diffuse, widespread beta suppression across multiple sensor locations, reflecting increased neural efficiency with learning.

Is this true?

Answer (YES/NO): NO